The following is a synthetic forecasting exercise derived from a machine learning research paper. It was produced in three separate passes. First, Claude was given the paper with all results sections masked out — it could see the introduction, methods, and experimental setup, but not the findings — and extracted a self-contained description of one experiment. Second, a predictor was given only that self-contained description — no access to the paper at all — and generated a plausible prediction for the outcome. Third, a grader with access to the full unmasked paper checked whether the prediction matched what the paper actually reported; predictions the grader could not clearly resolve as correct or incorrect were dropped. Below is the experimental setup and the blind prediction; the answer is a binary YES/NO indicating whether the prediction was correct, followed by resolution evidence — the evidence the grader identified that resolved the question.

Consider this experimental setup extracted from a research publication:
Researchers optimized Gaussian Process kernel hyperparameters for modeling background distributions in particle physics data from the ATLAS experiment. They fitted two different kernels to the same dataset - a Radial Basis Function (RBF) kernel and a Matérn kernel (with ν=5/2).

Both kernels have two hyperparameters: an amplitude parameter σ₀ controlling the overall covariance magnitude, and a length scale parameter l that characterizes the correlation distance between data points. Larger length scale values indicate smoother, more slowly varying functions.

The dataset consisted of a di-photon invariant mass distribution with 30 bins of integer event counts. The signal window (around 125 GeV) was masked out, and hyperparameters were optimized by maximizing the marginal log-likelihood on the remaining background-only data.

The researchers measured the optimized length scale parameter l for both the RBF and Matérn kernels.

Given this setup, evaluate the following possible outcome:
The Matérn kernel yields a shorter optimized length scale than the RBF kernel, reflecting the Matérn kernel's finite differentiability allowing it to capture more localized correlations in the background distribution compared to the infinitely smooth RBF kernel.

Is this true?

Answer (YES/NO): NO